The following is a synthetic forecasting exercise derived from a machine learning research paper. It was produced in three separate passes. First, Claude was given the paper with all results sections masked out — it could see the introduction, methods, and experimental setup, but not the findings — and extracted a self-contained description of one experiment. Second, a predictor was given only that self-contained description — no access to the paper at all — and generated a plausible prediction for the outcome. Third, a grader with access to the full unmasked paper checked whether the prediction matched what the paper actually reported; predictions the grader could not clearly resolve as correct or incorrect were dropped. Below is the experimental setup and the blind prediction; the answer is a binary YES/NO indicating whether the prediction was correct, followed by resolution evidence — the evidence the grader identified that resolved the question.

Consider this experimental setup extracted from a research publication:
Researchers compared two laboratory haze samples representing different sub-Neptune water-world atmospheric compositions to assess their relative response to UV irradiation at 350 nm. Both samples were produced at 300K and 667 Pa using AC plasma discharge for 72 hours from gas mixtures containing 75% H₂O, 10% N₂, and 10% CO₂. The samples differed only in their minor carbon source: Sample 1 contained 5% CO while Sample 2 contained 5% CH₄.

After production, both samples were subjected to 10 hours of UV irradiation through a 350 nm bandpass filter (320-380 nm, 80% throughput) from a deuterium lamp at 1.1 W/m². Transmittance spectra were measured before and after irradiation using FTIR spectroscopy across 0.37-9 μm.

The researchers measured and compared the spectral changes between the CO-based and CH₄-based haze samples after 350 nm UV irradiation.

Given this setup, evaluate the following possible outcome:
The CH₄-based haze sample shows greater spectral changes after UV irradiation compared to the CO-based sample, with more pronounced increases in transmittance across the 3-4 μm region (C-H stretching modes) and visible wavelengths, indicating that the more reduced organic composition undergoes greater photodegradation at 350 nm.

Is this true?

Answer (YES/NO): YES